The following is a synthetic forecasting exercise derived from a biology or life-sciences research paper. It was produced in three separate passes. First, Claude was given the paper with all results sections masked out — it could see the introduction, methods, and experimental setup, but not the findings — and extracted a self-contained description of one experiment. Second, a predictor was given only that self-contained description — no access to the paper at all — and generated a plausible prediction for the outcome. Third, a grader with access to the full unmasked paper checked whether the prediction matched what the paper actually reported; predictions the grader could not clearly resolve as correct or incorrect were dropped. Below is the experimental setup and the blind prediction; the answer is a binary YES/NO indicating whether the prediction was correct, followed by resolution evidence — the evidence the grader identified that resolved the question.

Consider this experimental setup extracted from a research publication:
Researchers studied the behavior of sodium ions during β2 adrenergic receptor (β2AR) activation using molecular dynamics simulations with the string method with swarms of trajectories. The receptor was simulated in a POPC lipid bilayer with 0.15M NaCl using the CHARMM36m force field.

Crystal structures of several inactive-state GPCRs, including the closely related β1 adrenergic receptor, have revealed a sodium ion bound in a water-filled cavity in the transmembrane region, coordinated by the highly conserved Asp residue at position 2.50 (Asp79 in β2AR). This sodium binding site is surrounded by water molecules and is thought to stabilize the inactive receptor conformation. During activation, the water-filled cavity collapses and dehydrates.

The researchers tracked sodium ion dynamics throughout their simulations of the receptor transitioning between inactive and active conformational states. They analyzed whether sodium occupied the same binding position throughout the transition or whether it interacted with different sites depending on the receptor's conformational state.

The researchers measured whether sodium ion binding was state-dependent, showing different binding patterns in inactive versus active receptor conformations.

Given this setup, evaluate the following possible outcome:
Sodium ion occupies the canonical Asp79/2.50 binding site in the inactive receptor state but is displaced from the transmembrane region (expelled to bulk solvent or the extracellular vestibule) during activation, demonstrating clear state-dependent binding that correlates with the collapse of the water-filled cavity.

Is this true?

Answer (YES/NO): NO